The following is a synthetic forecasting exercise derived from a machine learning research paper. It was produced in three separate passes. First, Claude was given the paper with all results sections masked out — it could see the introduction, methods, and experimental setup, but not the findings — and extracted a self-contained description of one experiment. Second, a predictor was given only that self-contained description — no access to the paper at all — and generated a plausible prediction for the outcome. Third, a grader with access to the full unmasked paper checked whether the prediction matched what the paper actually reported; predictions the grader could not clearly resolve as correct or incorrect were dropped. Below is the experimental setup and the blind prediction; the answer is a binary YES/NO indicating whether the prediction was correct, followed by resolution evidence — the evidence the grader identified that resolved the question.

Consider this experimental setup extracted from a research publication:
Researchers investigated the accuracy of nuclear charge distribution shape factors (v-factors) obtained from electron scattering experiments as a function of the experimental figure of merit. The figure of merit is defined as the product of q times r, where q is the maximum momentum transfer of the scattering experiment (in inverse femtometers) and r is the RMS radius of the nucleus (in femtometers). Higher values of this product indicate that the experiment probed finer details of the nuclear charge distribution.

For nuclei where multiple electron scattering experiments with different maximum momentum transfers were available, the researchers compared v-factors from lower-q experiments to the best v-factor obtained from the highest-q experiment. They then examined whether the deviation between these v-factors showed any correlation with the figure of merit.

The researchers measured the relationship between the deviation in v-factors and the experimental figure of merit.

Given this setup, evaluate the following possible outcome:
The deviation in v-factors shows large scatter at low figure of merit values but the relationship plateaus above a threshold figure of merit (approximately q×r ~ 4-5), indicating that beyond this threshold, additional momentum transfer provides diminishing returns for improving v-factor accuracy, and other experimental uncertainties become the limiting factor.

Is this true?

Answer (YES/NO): NO